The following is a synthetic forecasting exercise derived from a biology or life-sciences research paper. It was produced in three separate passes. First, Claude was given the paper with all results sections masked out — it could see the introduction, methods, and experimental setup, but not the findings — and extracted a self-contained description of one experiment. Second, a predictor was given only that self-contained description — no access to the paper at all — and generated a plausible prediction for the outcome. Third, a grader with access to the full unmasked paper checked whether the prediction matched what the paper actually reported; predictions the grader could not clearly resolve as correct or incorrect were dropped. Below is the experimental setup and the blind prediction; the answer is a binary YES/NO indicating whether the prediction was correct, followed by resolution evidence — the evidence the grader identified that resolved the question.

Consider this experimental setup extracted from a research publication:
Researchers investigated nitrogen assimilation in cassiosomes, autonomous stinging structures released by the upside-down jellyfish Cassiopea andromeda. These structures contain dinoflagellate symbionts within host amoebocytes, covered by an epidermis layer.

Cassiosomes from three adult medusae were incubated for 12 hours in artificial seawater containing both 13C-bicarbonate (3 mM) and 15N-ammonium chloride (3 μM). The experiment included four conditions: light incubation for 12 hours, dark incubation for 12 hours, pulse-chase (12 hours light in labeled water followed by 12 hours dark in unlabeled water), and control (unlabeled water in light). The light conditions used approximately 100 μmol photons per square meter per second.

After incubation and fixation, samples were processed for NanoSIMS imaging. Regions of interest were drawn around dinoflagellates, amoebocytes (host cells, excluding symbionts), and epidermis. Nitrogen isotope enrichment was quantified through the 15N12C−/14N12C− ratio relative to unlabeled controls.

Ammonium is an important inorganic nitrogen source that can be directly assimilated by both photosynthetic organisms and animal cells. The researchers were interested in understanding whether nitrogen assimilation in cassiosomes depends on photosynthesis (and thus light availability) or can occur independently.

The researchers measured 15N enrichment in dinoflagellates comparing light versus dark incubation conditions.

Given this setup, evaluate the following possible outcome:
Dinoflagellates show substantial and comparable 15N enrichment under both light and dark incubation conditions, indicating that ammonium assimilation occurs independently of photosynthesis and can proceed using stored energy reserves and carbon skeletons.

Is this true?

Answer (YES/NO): NO